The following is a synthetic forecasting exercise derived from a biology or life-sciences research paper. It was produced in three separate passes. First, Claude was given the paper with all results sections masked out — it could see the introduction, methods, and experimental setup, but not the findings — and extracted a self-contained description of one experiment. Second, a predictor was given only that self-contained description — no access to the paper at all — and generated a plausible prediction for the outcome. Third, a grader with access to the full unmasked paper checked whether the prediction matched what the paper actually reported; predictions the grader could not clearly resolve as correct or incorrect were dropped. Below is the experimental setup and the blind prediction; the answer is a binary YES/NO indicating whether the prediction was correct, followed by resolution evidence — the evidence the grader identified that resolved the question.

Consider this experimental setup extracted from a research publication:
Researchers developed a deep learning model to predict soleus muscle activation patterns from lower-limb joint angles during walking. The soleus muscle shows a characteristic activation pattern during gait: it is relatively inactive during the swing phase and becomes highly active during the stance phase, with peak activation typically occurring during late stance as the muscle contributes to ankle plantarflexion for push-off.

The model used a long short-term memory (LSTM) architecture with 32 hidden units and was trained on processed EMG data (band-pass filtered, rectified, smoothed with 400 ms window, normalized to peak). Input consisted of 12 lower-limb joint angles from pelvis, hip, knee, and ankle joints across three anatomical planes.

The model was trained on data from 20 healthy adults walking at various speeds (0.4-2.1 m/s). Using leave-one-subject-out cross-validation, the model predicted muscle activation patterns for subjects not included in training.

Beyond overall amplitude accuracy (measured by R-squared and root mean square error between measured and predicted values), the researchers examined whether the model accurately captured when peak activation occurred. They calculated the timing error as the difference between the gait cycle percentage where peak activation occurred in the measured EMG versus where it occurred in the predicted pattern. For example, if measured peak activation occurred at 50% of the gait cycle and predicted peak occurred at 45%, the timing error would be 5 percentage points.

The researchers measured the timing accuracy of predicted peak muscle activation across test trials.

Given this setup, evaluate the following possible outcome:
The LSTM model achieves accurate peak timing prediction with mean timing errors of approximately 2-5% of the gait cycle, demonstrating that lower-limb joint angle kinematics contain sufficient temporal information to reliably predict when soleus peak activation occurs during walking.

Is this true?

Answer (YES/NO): YES